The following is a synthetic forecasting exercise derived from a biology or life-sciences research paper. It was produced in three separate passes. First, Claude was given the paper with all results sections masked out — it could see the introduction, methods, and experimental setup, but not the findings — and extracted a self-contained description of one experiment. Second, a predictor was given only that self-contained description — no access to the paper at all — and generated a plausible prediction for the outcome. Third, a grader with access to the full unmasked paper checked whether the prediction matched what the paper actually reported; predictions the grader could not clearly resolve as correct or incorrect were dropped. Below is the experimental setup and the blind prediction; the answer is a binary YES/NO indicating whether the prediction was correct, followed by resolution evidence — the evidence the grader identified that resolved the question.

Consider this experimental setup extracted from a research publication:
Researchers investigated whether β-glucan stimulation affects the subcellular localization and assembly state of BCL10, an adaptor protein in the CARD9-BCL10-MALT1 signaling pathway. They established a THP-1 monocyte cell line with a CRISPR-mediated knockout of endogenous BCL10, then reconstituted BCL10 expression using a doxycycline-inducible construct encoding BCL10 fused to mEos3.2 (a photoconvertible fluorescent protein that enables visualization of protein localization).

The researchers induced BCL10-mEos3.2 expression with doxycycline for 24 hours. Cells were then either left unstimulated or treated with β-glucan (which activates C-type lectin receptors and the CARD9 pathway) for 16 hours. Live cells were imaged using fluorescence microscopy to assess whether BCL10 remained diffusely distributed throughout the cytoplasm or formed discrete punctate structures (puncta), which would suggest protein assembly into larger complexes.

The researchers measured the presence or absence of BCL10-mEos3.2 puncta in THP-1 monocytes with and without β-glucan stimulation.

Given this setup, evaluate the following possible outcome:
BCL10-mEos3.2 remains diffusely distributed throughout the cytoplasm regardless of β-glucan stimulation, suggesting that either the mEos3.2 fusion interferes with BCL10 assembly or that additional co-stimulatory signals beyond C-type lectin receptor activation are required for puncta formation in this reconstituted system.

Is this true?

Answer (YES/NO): NO